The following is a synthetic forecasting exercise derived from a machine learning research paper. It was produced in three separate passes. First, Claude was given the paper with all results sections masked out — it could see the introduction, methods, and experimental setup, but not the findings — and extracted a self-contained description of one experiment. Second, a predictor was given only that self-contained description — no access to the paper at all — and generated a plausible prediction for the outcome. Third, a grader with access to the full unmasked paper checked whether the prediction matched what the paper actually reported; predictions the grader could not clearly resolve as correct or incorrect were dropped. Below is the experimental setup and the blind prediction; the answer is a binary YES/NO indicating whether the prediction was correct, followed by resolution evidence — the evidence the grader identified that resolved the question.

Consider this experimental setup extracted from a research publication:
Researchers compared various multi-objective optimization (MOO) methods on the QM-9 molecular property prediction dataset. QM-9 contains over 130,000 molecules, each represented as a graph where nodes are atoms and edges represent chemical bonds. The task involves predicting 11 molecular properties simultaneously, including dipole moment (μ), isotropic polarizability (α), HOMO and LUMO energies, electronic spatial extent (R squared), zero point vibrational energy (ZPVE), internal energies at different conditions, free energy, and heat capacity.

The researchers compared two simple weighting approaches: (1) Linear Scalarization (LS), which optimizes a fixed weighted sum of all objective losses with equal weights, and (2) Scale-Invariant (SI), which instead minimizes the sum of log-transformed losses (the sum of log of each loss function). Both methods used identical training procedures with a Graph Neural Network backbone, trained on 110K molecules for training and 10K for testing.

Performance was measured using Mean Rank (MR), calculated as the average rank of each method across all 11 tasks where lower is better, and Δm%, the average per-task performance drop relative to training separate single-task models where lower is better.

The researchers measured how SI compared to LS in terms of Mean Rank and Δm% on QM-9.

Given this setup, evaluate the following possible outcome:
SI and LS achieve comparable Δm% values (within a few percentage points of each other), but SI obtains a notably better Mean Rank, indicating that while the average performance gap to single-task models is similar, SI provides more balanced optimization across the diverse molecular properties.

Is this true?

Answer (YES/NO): NO